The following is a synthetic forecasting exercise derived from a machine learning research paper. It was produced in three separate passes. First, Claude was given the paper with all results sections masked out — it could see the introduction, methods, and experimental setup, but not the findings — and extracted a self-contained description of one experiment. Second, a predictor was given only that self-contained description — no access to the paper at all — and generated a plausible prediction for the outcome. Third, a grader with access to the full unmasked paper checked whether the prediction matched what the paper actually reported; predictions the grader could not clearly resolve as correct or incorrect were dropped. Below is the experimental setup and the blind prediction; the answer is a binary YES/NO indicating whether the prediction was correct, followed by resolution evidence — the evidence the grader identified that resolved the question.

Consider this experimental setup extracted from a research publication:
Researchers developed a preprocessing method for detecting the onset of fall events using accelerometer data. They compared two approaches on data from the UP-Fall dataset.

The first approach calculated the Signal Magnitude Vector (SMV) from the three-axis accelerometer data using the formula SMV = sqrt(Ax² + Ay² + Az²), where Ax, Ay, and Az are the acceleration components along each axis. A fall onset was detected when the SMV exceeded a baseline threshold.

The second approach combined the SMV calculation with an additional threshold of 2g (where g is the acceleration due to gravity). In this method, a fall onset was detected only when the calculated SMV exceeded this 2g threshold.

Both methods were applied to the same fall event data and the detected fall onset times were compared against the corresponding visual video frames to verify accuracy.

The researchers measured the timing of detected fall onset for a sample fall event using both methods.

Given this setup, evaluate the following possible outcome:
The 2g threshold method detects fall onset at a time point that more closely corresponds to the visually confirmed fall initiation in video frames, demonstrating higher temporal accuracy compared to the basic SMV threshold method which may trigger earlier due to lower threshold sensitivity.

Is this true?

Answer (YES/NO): NO